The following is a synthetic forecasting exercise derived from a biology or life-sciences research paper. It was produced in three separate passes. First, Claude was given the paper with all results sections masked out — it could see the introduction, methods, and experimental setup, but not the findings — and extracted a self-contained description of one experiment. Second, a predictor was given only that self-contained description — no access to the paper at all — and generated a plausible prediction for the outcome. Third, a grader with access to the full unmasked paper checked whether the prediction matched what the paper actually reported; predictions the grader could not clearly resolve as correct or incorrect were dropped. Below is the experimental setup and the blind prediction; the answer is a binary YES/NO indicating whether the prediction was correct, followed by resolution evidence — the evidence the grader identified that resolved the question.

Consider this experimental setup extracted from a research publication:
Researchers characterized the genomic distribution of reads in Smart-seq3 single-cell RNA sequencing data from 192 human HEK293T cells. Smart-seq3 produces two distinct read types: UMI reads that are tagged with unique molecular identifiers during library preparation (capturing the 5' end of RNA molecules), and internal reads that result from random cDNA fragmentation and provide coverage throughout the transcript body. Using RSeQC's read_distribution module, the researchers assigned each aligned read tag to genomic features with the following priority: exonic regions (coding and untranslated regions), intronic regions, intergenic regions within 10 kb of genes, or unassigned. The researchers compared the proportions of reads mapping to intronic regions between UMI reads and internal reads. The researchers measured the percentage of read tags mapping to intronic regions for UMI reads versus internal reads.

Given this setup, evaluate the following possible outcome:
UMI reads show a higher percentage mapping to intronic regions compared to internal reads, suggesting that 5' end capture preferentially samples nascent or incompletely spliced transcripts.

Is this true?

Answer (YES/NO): NO